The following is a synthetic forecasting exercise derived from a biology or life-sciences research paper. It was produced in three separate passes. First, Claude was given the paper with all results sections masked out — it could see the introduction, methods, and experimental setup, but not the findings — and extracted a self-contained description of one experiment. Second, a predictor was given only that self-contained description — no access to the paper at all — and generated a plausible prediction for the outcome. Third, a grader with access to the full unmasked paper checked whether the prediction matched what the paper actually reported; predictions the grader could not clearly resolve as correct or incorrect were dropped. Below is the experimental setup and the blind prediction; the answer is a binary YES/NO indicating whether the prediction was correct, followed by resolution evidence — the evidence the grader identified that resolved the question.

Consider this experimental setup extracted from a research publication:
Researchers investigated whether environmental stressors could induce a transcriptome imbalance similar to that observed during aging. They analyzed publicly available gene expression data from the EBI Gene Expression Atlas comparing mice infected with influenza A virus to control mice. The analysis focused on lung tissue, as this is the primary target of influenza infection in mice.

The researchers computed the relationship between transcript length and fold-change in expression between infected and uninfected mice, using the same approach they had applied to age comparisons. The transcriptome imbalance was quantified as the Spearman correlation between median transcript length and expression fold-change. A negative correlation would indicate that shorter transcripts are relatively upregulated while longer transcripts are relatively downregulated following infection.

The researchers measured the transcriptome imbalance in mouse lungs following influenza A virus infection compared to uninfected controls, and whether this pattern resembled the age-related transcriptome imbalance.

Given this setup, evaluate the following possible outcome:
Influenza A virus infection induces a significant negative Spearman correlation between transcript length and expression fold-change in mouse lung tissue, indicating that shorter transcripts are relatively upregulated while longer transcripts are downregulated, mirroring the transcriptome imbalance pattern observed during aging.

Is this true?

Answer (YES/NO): YES